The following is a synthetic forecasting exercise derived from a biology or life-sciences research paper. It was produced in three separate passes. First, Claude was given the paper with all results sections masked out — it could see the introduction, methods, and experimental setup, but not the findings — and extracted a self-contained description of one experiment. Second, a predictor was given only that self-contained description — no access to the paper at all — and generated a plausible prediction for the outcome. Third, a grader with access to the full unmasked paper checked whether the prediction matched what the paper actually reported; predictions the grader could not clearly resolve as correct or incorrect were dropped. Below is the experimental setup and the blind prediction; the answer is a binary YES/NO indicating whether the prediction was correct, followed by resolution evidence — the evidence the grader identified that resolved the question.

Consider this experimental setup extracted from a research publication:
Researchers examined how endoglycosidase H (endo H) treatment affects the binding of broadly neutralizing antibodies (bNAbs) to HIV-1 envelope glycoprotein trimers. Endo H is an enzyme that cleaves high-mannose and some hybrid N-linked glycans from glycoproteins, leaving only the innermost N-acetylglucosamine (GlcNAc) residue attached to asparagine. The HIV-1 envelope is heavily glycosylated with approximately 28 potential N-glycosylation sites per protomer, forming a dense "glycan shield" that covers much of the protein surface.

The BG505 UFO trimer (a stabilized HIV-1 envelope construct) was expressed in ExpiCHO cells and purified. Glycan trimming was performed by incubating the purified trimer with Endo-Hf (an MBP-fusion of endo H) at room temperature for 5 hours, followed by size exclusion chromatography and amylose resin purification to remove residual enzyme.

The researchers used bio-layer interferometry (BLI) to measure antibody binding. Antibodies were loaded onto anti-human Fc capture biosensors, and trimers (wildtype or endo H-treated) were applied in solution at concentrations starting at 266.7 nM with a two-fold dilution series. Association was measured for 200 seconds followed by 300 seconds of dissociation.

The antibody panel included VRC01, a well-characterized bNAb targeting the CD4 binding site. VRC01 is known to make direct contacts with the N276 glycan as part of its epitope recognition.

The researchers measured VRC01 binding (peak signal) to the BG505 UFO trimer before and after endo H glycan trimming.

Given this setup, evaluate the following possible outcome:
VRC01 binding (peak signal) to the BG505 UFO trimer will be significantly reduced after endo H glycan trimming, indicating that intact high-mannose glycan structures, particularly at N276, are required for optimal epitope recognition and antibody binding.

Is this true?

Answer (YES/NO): NO